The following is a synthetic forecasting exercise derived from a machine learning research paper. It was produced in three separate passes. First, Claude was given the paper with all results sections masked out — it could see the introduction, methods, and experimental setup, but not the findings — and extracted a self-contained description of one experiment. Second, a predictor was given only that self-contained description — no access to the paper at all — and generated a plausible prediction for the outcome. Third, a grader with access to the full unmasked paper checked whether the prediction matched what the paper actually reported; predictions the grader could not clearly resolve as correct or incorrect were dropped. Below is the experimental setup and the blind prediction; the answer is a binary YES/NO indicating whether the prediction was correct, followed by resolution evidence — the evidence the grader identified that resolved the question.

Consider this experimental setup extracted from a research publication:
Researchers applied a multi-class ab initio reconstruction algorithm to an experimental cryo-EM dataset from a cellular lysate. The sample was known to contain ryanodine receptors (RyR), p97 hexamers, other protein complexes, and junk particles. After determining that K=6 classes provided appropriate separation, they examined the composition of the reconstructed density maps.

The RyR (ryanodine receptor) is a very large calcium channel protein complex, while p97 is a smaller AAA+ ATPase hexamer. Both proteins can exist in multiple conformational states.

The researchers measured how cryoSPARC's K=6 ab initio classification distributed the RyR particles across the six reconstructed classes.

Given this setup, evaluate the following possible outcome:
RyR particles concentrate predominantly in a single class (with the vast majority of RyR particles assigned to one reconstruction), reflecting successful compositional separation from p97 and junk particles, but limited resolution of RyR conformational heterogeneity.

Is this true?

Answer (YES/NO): NO